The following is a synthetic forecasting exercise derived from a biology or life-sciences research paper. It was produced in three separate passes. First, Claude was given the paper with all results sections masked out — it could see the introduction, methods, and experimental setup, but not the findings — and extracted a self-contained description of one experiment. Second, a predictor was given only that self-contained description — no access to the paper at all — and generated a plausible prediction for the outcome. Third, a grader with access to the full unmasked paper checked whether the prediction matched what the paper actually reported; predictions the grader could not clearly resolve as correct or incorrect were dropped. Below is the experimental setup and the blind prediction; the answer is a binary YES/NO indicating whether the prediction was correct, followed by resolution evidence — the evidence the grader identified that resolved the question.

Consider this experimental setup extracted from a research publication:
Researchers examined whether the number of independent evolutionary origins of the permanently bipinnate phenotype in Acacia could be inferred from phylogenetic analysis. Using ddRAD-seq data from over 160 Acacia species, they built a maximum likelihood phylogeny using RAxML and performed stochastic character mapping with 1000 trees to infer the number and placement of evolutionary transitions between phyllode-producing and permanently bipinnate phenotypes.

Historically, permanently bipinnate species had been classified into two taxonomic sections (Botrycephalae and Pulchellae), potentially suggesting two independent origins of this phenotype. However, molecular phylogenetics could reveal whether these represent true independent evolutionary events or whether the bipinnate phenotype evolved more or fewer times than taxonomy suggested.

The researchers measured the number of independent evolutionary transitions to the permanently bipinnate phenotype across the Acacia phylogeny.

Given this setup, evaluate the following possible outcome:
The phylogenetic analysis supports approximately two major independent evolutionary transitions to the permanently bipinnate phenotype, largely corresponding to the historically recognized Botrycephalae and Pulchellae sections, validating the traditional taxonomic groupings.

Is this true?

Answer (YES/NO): NO